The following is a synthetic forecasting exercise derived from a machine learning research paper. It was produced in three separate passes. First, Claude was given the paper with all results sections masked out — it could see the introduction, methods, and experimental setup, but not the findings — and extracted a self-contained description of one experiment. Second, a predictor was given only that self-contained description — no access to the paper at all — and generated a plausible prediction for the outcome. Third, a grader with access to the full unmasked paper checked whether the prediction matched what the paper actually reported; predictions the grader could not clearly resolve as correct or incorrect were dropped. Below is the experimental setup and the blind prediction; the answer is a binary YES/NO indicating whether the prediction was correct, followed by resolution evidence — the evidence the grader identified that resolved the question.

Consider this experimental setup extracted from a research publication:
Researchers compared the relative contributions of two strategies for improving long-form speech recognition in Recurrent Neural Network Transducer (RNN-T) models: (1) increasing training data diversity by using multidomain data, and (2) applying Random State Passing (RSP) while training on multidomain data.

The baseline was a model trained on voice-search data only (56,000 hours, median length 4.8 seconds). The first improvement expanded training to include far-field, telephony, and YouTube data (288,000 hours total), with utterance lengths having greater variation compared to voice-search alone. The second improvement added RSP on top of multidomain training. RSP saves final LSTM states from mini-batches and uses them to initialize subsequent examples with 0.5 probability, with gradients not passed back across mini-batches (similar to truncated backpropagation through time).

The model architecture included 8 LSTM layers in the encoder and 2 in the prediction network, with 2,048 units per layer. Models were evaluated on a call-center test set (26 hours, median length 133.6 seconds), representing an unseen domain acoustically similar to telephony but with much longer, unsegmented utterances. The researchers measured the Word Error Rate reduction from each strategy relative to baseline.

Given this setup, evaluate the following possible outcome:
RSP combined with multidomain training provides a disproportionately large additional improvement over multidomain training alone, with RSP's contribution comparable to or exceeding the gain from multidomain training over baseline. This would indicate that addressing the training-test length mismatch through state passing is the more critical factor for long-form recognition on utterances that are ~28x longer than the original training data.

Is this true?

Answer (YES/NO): NO